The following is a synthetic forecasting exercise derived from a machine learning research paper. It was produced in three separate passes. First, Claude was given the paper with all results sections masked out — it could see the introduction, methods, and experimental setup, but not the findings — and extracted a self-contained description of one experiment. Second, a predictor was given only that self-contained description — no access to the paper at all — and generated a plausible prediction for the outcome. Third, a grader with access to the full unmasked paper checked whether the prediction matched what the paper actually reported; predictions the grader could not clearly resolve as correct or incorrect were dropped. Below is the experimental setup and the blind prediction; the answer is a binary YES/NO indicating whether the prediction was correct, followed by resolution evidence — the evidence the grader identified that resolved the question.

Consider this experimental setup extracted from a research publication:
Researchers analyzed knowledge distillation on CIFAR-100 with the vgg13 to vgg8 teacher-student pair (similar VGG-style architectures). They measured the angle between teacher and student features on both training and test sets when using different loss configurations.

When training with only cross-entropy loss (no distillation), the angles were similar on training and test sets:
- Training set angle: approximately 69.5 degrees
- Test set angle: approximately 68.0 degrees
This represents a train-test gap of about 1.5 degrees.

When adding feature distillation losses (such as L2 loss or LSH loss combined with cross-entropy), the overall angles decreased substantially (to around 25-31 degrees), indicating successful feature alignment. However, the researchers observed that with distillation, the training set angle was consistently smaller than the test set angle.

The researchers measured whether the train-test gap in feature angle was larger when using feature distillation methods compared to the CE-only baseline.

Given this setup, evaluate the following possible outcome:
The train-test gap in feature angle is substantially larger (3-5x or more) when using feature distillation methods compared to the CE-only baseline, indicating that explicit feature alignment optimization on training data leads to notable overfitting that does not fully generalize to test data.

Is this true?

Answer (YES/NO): NO